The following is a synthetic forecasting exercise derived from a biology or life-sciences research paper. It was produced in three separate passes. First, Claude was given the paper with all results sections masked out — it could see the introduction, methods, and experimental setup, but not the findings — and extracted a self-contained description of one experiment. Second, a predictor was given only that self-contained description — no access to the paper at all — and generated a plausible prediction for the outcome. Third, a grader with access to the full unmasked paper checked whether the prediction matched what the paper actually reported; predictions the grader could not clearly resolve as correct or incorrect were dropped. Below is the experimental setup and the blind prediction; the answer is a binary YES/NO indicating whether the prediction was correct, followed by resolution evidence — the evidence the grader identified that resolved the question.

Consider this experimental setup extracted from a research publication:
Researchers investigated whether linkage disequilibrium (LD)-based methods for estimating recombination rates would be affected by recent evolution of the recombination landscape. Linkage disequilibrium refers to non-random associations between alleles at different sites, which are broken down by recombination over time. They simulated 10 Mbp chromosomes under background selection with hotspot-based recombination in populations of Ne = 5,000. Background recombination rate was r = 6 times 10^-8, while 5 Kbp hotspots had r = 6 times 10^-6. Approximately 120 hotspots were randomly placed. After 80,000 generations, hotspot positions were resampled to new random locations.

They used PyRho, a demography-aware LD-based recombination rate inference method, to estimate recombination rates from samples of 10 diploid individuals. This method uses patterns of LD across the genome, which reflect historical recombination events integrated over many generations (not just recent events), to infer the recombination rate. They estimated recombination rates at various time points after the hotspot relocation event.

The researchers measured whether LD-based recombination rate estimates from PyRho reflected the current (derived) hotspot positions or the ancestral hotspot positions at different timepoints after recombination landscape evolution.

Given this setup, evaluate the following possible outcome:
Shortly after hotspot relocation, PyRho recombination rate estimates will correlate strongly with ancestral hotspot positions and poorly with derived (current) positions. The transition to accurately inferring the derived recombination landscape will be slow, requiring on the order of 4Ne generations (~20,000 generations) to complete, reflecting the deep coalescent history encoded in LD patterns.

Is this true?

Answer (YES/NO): NO